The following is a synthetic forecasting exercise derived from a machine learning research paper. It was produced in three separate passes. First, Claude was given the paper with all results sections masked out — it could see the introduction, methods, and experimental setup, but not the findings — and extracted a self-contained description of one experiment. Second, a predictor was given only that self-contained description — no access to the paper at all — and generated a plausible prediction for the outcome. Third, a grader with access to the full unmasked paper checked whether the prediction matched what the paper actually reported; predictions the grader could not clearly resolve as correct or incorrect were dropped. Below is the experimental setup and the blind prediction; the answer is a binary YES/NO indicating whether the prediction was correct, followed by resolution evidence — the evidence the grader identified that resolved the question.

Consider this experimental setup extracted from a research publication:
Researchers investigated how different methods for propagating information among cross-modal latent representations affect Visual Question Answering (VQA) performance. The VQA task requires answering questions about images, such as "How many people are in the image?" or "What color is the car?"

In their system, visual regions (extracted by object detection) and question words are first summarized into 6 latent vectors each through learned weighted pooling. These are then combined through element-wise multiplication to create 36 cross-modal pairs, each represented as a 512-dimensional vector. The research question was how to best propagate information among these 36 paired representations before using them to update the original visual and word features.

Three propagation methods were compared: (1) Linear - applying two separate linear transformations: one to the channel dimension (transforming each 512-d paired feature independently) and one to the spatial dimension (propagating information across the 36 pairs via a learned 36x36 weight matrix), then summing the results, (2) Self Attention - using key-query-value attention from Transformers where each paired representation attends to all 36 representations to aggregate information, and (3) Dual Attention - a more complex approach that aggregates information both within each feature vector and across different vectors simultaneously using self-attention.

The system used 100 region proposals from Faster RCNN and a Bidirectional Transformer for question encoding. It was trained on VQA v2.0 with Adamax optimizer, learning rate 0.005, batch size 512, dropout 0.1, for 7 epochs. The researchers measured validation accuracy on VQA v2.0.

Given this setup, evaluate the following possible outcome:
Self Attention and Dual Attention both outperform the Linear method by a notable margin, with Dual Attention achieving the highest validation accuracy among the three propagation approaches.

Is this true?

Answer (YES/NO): NO